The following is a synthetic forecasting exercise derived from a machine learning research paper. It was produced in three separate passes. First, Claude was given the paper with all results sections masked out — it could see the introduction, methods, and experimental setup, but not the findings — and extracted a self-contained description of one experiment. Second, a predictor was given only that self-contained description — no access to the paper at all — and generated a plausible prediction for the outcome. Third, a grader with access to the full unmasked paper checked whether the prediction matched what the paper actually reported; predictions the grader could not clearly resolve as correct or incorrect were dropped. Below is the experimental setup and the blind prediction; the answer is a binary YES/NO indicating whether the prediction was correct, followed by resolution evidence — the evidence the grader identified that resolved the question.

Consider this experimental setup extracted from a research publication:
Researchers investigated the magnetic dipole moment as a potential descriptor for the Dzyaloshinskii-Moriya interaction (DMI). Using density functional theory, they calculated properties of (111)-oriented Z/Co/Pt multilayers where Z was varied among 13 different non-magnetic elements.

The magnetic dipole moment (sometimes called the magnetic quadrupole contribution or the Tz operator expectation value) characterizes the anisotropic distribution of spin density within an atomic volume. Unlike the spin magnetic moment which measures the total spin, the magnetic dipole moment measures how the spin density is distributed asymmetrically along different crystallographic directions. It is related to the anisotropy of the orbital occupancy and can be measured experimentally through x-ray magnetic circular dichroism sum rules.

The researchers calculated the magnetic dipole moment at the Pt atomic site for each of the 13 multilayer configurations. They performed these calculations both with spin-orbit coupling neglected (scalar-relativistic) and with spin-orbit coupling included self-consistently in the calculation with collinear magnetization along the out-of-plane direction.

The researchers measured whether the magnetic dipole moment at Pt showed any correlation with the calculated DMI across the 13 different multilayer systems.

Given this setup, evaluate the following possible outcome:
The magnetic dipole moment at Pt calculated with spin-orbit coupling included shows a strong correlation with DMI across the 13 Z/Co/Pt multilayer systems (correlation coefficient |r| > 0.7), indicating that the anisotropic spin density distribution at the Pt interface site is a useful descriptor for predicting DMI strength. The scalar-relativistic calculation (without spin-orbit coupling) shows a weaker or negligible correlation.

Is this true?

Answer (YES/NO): NO